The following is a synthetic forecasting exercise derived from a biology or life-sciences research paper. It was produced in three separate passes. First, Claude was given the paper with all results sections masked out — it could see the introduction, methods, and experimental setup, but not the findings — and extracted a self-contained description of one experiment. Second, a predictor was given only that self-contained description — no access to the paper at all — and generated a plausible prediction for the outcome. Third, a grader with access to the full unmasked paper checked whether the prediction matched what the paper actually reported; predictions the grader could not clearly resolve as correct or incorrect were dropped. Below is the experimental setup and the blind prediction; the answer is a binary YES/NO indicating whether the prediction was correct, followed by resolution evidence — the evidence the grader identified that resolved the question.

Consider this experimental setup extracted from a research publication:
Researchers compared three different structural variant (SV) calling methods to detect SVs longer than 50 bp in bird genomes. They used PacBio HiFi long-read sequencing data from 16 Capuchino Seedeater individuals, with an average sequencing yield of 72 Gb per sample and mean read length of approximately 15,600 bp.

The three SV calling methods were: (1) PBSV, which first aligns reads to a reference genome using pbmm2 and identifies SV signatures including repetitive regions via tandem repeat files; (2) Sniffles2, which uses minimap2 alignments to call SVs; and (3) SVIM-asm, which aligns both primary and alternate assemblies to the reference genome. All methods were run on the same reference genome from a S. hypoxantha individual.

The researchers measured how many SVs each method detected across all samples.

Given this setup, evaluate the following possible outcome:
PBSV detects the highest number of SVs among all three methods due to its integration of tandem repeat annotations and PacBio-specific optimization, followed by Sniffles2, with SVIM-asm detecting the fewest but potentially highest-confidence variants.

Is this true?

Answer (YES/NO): YES